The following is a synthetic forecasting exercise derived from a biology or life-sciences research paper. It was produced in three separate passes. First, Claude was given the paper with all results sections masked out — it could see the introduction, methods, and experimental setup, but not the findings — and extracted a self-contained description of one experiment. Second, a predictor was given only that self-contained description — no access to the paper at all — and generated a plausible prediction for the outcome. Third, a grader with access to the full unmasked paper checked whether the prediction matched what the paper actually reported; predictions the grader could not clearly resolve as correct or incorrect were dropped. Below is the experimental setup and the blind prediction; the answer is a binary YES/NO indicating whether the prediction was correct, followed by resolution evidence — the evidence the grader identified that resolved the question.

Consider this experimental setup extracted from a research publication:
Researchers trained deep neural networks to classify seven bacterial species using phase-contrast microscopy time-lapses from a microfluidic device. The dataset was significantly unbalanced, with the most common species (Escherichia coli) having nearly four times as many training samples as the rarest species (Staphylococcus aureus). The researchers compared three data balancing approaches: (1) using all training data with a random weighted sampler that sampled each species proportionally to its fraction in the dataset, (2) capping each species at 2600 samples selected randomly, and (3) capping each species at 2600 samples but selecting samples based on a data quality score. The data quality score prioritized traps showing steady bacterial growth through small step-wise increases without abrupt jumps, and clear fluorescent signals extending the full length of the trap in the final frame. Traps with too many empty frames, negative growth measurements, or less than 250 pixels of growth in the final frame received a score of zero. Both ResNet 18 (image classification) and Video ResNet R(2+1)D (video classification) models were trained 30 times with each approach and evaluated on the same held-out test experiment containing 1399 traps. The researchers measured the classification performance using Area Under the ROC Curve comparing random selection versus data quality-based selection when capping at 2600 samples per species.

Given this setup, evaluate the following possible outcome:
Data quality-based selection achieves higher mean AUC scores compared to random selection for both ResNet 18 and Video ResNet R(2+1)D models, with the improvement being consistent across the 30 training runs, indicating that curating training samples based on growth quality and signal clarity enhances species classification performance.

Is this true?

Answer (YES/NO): YES